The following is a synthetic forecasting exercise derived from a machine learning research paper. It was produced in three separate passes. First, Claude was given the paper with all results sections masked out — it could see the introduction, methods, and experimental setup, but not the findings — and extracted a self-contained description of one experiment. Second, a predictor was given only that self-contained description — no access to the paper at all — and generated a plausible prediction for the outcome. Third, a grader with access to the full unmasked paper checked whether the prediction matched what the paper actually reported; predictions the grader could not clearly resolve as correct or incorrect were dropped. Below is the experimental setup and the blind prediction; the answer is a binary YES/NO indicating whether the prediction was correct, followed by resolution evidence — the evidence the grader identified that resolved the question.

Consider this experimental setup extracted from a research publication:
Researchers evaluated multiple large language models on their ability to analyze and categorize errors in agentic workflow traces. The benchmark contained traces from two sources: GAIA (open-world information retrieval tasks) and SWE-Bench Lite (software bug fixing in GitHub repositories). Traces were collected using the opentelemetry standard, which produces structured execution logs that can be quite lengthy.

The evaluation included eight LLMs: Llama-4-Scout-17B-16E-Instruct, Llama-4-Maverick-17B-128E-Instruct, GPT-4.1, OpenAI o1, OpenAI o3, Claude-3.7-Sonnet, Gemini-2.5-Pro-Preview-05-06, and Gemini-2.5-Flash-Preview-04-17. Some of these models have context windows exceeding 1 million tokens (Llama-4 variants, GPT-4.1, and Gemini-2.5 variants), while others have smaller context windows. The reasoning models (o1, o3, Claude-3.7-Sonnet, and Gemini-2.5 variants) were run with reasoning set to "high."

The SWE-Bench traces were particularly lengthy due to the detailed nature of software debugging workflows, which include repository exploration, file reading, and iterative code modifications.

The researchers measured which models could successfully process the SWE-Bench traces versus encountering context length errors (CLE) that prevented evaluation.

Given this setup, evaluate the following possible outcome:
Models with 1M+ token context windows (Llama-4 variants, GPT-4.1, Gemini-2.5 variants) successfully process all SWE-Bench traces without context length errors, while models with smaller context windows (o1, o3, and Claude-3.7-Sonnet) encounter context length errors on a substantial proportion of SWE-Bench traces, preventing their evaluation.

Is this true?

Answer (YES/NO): YES